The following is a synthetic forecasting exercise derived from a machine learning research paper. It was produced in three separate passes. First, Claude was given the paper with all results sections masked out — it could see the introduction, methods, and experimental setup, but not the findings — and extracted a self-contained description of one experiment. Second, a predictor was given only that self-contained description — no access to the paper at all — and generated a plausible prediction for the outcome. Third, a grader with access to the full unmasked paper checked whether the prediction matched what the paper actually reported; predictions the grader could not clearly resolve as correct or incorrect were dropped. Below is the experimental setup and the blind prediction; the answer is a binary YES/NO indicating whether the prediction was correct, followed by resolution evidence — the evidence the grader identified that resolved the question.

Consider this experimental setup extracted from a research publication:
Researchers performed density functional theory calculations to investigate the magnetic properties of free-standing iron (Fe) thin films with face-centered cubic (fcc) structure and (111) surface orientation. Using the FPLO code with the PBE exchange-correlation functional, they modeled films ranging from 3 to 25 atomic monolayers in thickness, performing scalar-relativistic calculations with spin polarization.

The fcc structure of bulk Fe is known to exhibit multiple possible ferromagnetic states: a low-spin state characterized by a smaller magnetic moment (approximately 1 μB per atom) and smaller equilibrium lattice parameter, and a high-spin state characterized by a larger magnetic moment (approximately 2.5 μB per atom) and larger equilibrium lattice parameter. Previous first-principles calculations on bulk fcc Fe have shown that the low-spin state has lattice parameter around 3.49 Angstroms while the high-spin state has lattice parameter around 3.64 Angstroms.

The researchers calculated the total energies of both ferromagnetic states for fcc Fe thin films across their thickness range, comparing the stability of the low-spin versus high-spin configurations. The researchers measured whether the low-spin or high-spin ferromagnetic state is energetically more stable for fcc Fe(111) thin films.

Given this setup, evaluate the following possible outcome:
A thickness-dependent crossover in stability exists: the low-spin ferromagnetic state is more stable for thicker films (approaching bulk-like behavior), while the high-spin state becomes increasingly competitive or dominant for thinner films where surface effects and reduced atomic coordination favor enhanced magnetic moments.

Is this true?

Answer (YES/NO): NO